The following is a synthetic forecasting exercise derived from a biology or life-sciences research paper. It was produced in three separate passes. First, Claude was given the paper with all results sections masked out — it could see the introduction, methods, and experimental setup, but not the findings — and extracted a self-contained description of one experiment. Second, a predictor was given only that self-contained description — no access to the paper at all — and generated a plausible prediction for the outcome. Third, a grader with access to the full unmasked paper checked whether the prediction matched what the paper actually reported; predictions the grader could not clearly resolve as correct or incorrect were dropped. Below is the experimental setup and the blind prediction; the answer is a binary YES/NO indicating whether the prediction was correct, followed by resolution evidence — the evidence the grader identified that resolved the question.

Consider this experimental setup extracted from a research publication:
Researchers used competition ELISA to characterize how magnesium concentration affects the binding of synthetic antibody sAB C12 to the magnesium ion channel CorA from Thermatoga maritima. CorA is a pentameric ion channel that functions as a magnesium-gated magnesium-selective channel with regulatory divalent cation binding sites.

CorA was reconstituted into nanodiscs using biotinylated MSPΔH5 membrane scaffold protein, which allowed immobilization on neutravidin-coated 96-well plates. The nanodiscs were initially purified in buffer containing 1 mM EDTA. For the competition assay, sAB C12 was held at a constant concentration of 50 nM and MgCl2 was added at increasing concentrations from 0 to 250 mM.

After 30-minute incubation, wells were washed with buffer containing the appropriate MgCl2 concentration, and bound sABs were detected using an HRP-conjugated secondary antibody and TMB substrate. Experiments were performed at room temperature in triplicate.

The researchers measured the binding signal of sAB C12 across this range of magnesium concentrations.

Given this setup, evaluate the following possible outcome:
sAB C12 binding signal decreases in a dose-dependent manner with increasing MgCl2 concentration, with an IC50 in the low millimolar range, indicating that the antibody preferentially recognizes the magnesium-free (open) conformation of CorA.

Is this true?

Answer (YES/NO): NO